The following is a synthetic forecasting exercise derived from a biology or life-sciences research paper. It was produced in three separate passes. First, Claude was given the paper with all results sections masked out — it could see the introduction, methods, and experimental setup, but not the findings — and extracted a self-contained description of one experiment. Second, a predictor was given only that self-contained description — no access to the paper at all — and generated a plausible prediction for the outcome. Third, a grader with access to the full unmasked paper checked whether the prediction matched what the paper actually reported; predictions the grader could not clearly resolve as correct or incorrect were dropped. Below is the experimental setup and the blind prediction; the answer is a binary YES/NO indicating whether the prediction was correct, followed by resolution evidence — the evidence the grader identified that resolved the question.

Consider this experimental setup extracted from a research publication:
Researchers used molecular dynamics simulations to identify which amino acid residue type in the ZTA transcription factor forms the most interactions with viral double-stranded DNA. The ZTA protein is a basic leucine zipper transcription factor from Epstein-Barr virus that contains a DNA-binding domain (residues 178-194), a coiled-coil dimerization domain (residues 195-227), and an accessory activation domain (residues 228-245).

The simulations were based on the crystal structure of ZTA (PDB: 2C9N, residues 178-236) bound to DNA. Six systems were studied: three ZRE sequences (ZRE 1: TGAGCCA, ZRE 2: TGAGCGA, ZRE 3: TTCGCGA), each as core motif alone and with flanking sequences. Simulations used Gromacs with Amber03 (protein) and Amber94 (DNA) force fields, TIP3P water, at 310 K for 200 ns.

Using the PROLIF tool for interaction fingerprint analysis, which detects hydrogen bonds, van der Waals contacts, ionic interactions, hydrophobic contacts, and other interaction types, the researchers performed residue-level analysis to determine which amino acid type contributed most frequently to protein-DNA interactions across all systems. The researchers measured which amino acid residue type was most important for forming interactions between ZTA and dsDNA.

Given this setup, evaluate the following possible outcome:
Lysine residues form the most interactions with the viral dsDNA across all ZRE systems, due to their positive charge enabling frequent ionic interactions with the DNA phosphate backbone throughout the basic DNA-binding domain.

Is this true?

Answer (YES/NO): NO